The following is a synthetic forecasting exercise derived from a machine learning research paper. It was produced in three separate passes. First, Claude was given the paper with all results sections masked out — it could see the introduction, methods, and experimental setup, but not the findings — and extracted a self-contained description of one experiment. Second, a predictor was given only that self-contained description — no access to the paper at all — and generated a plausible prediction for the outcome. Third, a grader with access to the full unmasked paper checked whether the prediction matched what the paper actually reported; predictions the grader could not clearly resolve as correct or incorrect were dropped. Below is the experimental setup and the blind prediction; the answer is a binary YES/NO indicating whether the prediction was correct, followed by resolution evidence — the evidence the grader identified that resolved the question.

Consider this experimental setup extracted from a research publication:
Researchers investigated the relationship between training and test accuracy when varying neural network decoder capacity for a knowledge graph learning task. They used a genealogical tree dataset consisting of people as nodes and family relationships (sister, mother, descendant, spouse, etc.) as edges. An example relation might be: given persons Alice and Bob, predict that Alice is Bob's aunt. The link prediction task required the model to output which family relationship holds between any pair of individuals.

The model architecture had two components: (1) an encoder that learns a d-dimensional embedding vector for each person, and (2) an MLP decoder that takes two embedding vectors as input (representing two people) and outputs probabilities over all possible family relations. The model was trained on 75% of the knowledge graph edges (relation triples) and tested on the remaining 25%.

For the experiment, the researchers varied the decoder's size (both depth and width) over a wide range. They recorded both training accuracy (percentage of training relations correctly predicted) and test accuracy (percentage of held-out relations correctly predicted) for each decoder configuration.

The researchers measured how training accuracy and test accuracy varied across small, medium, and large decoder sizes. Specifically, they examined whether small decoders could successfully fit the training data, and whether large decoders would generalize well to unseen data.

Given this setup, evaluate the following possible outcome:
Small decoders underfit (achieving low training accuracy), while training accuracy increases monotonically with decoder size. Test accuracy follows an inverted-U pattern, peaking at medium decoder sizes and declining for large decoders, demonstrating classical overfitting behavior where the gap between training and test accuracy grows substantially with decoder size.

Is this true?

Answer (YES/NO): YES